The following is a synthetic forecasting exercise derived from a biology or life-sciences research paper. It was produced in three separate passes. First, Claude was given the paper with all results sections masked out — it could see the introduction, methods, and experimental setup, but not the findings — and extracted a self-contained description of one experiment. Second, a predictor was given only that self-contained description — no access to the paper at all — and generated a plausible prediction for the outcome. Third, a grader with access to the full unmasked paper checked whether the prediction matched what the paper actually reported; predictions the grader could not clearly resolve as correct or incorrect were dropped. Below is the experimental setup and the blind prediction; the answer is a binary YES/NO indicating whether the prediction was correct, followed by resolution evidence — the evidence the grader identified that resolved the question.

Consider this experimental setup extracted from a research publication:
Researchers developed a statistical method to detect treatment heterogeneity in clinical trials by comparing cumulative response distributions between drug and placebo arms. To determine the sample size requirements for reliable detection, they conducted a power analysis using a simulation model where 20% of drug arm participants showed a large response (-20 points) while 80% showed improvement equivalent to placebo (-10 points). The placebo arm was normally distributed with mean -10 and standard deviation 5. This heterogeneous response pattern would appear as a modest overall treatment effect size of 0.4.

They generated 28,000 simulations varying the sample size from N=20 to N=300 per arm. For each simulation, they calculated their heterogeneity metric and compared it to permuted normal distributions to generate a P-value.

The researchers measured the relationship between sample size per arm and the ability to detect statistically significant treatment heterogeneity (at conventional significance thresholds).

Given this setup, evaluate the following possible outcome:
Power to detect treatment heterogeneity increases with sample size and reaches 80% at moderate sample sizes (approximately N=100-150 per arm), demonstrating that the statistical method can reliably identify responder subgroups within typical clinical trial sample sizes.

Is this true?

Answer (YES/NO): YES